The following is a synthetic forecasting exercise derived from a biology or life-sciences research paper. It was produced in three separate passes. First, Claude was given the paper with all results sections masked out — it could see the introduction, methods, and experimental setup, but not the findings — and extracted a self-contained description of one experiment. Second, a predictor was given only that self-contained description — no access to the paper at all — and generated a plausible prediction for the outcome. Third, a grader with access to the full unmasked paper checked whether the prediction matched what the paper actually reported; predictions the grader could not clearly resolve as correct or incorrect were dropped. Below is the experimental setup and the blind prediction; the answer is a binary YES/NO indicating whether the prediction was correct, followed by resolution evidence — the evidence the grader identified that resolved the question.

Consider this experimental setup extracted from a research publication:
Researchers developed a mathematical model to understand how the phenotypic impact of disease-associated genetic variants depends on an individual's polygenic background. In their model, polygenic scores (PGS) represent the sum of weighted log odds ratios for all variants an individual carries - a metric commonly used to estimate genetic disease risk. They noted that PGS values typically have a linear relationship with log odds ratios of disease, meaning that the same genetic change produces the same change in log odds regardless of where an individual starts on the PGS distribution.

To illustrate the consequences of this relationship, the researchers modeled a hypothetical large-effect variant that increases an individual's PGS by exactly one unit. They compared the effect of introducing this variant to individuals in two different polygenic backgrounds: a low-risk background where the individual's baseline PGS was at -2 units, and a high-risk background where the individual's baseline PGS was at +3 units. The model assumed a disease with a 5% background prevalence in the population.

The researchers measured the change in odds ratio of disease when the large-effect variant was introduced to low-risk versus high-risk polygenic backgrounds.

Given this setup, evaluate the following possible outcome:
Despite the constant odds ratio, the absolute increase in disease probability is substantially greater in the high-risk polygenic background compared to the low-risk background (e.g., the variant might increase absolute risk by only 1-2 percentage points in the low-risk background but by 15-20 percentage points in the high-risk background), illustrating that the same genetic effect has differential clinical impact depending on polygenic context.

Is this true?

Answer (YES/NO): YES